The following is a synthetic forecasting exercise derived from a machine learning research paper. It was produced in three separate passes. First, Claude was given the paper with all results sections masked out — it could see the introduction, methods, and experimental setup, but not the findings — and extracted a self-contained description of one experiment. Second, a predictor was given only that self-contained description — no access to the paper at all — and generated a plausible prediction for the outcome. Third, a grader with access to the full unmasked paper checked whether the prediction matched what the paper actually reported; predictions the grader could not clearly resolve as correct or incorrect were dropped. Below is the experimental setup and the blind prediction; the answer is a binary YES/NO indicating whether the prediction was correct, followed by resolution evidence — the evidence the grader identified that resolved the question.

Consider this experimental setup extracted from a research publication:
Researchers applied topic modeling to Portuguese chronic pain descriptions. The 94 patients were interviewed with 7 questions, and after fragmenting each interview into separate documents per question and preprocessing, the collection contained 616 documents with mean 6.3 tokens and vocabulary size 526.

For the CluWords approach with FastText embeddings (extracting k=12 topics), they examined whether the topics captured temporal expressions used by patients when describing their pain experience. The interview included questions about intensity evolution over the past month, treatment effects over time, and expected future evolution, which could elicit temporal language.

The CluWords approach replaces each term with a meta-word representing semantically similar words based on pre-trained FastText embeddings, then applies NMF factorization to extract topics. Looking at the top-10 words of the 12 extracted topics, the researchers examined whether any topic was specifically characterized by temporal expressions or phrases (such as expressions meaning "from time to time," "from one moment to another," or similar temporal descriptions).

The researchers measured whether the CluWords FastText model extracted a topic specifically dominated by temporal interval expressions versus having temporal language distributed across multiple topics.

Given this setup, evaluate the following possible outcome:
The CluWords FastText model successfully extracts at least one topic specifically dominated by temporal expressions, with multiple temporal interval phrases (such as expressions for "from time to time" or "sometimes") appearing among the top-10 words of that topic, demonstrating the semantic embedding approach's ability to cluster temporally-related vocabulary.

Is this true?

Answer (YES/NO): YES